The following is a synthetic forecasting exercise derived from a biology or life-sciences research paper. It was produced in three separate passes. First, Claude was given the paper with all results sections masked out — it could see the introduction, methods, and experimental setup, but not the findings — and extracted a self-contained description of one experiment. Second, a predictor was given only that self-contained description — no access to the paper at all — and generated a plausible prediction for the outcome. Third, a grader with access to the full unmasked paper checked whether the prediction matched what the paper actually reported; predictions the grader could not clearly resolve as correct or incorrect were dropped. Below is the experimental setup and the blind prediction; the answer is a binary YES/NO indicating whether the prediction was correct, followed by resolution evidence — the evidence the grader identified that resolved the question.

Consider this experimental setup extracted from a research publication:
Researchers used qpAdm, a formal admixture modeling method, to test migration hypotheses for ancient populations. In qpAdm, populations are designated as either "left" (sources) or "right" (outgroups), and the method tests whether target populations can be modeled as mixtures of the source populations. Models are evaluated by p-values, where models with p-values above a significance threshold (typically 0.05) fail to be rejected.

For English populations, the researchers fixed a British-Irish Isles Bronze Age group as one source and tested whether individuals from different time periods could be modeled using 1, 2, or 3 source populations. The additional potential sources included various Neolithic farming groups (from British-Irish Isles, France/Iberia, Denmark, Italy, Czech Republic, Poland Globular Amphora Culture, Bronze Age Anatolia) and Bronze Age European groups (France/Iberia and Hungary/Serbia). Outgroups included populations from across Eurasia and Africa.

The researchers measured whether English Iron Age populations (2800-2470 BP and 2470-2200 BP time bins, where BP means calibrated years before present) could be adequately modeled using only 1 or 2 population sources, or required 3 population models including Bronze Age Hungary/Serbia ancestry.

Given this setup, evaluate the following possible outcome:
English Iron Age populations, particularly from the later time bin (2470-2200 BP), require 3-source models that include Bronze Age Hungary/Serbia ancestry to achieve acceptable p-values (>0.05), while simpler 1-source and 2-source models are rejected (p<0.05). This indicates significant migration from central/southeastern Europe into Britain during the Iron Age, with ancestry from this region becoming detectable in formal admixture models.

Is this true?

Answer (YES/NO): YES